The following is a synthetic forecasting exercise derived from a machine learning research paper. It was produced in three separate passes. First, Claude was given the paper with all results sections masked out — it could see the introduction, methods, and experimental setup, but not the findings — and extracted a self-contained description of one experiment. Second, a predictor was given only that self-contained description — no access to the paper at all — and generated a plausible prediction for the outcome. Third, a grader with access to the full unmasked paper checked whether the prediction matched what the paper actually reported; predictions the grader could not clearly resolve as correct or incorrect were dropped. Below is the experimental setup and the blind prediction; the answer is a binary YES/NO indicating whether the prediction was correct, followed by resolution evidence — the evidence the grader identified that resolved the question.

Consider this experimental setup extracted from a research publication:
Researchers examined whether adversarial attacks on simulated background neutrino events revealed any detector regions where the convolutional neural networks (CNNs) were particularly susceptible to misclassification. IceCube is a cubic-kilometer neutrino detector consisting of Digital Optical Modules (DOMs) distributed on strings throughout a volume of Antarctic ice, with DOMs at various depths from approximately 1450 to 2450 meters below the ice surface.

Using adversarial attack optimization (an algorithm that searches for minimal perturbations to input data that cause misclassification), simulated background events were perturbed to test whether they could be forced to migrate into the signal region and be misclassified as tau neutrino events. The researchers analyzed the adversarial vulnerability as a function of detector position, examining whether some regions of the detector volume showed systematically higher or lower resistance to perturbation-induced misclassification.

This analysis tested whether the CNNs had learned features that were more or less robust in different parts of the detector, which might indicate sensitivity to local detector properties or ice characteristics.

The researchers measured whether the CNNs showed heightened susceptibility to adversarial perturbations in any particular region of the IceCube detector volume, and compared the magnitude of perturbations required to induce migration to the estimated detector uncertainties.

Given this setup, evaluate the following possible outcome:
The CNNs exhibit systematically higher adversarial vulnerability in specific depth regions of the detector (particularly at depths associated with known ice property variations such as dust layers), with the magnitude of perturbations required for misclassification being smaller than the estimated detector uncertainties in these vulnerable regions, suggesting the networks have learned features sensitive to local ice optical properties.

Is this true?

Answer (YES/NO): NO